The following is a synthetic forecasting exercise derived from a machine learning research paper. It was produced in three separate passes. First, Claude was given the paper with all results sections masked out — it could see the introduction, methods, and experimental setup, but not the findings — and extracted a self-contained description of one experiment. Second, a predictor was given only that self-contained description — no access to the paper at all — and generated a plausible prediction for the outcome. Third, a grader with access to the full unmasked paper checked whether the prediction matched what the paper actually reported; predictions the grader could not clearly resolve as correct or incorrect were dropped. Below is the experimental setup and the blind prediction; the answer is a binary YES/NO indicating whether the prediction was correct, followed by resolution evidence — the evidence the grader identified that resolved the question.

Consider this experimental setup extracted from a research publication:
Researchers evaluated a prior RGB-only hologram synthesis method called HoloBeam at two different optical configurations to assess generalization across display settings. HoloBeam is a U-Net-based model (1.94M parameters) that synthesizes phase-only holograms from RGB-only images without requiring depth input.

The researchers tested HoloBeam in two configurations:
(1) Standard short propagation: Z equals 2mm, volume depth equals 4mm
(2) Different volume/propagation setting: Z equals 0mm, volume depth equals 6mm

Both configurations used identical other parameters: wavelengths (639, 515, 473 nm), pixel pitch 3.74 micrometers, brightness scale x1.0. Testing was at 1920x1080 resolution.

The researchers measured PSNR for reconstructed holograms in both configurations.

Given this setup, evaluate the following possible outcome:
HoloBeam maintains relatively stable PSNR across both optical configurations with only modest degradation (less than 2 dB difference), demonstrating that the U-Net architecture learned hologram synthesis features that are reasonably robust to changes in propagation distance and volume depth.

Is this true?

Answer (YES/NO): YES